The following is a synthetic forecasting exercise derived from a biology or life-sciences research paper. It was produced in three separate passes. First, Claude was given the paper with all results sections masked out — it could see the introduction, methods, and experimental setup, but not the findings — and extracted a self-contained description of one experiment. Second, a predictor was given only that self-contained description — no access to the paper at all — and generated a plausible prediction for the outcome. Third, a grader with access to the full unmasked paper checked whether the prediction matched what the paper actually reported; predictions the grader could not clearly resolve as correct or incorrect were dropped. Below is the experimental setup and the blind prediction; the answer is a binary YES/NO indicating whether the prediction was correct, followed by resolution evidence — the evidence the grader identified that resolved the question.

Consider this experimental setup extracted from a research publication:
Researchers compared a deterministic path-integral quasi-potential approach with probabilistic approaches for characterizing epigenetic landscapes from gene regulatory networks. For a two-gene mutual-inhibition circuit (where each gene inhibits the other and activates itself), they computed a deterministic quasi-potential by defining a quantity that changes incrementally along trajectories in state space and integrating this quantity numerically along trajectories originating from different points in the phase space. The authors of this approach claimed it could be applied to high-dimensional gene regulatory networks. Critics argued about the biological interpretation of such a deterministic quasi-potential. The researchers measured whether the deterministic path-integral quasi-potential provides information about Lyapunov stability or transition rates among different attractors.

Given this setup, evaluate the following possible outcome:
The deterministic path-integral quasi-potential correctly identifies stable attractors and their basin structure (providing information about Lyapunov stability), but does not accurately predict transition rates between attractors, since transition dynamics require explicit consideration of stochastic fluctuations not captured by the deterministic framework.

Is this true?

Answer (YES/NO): NO